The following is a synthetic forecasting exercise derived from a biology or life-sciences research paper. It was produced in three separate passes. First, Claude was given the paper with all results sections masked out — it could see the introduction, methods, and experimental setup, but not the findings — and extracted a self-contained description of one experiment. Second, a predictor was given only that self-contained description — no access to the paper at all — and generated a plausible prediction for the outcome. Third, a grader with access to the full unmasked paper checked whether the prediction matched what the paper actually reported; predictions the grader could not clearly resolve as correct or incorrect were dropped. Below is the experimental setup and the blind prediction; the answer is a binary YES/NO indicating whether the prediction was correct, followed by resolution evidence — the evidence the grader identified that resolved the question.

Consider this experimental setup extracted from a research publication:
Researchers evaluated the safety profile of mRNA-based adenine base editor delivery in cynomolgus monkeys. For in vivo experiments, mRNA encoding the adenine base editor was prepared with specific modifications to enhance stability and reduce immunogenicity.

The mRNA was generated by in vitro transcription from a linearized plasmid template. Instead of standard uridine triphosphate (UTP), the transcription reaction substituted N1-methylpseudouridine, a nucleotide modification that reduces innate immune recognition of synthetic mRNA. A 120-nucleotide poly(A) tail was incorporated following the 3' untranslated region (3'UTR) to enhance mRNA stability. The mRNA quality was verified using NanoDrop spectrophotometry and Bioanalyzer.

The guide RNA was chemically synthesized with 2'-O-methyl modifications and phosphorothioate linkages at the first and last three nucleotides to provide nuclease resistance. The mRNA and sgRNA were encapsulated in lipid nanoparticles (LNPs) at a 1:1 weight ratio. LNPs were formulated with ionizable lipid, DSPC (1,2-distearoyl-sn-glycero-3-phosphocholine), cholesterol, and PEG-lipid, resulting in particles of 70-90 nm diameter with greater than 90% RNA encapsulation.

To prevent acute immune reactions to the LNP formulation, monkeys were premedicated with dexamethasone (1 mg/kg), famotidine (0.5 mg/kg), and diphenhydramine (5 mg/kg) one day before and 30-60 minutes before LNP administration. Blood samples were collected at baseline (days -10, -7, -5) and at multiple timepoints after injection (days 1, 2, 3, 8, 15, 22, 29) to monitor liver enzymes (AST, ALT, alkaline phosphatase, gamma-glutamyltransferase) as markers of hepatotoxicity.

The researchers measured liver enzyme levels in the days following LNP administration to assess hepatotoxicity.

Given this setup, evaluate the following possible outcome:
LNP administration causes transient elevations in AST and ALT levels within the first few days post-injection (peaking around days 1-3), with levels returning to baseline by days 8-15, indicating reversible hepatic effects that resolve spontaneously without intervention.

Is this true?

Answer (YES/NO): NO